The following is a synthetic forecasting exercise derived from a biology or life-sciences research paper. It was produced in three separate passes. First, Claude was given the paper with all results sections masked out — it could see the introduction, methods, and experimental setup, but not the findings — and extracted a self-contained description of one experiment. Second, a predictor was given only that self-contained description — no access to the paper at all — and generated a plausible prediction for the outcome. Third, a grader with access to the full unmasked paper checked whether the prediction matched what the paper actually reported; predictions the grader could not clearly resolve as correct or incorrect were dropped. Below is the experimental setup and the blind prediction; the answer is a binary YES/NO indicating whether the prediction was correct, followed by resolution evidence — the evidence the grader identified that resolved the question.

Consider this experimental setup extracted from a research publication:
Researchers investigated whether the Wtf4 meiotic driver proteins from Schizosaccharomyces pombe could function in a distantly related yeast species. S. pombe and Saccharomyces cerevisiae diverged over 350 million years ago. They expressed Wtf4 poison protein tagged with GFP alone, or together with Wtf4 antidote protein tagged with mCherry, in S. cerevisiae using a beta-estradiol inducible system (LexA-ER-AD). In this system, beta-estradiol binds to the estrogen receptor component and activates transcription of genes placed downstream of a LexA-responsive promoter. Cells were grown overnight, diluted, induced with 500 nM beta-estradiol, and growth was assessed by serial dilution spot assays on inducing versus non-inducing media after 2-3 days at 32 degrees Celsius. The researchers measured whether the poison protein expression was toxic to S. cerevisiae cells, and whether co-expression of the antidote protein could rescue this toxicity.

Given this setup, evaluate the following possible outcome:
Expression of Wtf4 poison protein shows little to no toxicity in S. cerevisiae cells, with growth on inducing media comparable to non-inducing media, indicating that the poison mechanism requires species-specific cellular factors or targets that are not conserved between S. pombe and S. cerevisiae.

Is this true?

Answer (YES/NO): NO